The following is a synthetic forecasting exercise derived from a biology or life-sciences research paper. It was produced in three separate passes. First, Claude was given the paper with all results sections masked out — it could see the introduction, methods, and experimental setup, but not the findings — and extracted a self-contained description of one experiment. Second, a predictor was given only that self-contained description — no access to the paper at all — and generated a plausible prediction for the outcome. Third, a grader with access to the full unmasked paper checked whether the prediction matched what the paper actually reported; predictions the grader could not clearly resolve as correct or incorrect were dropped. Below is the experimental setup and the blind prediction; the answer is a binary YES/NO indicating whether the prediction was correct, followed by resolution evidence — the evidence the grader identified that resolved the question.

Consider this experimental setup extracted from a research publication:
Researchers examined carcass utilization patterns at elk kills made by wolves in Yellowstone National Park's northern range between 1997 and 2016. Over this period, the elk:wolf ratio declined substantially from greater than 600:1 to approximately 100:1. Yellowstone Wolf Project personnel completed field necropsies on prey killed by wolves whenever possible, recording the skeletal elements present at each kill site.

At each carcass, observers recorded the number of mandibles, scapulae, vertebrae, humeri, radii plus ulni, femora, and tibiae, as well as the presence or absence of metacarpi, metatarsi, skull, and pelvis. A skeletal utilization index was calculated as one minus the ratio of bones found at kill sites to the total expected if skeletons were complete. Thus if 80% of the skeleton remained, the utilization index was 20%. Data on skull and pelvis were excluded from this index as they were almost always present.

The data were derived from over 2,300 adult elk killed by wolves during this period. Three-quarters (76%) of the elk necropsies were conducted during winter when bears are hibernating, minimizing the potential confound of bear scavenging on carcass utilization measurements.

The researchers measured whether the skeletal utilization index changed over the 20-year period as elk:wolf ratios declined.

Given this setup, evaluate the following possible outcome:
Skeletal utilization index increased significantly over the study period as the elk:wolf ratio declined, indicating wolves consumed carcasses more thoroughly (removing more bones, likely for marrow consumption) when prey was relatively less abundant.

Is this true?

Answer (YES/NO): YES